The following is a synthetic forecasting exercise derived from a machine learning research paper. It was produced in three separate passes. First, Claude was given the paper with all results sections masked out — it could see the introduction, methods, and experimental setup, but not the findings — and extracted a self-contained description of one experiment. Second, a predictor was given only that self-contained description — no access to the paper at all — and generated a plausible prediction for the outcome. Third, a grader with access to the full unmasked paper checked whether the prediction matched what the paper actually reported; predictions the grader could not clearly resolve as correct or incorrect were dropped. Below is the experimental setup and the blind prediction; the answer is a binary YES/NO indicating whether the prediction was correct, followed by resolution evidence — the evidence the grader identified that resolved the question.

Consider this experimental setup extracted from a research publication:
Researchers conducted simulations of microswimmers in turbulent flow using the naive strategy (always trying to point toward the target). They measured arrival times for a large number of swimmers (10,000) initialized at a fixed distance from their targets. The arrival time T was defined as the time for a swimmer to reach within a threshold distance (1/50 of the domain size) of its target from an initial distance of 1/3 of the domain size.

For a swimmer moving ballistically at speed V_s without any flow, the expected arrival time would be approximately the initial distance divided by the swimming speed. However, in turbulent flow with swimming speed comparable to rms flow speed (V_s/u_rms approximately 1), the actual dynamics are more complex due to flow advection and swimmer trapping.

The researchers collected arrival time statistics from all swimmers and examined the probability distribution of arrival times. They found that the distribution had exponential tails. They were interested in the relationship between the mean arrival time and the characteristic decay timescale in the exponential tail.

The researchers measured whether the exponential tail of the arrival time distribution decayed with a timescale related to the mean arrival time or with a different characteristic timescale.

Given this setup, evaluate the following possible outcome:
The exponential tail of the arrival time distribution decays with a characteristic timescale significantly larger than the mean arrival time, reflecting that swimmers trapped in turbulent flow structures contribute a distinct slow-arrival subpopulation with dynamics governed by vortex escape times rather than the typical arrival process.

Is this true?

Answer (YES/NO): NO